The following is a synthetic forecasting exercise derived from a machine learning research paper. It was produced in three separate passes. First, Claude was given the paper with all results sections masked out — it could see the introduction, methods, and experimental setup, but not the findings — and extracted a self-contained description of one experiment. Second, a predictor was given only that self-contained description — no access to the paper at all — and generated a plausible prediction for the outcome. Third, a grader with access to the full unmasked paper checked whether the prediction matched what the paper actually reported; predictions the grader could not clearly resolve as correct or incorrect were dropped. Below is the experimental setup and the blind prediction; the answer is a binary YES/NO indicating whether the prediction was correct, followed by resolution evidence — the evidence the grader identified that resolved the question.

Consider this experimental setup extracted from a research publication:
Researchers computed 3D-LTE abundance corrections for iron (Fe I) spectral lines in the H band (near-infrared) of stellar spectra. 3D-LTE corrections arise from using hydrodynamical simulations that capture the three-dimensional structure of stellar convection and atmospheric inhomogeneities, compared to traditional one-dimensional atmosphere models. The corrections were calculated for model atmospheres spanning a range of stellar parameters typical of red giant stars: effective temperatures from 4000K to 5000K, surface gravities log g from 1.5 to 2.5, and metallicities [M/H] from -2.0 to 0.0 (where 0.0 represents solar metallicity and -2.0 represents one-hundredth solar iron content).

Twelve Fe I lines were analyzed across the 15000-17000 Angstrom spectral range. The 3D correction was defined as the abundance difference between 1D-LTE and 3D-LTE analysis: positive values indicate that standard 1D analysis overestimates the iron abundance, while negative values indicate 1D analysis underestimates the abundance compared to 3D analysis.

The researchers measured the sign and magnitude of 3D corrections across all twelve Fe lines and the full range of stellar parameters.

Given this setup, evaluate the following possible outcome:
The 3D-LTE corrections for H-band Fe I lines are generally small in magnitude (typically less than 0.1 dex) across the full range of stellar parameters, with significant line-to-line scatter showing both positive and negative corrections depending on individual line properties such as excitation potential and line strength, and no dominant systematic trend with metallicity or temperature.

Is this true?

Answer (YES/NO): NO